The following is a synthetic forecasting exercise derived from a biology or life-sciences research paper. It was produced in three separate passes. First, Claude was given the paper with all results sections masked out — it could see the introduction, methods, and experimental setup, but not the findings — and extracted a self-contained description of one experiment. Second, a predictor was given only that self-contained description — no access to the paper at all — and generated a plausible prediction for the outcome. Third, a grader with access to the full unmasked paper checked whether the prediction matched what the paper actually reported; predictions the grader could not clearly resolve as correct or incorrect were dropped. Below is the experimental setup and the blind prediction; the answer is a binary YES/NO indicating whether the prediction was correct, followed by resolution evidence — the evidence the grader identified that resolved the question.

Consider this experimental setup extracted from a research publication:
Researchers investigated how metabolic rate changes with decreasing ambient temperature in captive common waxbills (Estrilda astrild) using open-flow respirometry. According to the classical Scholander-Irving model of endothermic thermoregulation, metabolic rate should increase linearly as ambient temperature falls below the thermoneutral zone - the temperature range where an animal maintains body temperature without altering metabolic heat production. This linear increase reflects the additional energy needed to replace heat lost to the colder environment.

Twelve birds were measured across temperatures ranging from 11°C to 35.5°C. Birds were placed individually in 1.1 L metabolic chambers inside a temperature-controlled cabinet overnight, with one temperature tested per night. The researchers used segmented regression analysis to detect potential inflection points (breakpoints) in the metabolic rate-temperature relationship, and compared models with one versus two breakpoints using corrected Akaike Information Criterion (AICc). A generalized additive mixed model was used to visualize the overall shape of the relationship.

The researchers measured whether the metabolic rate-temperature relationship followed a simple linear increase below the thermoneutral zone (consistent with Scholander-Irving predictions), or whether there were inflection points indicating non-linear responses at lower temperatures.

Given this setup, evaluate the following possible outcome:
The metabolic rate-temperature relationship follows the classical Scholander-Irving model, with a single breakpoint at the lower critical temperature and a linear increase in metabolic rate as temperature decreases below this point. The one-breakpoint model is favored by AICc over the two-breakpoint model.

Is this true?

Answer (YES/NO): NO